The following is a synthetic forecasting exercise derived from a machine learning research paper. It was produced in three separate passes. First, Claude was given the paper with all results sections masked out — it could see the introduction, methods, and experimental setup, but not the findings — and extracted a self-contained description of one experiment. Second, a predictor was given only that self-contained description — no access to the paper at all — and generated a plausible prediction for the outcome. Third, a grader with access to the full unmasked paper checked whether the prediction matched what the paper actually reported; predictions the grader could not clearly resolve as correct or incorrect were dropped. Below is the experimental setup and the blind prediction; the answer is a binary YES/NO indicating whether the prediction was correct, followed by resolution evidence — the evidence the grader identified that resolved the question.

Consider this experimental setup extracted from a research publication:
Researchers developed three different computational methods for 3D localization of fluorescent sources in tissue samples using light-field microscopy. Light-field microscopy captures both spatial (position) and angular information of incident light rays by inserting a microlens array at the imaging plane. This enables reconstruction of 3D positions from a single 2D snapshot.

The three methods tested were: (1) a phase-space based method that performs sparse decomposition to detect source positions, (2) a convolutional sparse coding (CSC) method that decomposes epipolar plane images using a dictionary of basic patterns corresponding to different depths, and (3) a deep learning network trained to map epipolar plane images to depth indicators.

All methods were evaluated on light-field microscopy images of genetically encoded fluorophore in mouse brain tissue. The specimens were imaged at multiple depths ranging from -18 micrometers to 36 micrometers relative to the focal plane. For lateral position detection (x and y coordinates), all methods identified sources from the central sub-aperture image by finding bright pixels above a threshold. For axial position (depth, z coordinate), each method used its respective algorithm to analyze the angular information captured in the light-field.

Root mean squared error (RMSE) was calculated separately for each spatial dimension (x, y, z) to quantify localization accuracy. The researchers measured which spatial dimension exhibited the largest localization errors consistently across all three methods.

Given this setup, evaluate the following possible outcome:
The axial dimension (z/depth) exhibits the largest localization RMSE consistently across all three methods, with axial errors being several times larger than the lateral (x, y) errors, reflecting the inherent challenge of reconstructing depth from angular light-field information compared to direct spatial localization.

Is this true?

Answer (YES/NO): NO